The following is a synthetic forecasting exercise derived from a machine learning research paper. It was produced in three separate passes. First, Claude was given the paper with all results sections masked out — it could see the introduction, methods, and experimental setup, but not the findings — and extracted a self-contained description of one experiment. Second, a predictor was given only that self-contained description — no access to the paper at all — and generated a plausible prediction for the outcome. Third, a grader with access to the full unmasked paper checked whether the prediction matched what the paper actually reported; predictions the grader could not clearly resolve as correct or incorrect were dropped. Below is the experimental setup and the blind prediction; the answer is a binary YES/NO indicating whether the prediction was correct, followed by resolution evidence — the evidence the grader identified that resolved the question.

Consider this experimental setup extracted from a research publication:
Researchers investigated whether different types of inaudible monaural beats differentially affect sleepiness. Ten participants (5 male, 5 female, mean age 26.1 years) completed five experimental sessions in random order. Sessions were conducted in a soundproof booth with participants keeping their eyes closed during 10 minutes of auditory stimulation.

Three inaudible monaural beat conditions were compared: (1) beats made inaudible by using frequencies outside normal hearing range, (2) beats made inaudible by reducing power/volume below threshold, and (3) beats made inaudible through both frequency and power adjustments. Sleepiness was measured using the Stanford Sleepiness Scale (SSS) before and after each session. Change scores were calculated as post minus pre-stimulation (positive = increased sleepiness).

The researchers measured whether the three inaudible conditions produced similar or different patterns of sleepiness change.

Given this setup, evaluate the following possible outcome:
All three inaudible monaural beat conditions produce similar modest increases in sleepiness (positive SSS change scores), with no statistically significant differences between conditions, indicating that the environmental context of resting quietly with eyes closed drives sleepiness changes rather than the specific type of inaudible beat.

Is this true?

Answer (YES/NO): NO